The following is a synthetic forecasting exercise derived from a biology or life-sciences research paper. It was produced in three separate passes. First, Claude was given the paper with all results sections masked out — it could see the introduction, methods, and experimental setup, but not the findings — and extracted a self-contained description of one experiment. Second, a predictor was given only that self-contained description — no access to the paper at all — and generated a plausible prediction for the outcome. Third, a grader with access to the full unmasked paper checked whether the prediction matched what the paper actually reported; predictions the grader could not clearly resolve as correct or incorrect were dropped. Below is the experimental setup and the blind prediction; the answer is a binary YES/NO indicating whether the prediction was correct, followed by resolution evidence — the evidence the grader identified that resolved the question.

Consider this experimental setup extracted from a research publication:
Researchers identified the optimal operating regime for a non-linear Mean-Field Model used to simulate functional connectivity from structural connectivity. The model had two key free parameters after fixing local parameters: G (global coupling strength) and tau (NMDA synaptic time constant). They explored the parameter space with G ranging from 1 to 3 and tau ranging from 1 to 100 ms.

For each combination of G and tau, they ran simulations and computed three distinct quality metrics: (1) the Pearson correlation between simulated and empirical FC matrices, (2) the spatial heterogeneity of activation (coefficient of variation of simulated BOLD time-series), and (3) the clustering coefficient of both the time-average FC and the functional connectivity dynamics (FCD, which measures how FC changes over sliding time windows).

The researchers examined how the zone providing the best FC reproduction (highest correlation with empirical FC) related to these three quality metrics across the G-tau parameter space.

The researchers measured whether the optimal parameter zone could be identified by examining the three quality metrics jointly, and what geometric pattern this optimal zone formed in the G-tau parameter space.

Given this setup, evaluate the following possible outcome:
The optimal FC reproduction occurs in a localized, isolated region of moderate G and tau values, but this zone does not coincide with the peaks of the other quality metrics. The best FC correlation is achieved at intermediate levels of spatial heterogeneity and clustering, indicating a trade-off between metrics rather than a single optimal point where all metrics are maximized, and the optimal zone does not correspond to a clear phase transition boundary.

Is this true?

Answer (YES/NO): NO